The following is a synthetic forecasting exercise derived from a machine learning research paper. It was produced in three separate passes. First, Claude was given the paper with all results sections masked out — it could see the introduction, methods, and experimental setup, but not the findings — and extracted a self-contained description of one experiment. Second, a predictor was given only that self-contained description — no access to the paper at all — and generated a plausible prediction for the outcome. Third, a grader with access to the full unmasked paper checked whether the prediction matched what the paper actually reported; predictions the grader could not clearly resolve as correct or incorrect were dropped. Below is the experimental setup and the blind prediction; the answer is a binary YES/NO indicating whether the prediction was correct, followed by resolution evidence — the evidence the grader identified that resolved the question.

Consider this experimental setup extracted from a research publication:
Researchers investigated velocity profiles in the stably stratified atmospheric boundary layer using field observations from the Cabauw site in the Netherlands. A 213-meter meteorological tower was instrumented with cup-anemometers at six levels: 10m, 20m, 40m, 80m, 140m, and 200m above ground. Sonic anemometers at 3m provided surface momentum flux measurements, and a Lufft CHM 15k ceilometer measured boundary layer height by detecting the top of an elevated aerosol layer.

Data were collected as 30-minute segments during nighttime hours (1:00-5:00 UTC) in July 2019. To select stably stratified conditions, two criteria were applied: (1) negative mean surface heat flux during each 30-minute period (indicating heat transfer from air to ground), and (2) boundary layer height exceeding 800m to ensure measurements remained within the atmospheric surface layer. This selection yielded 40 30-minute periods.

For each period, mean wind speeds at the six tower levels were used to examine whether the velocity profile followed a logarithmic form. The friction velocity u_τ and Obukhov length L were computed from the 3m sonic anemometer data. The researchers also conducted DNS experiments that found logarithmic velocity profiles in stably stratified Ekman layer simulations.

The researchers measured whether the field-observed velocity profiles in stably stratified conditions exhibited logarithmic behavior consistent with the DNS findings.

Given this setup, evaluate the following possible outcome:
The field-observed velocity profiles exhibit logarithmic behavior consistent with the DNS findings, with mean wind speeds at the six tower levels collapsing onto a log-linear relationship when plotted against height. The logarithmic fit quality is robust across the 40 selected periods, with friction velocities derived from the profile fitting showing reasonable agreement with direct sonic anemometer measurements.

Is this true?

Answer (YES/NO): NO